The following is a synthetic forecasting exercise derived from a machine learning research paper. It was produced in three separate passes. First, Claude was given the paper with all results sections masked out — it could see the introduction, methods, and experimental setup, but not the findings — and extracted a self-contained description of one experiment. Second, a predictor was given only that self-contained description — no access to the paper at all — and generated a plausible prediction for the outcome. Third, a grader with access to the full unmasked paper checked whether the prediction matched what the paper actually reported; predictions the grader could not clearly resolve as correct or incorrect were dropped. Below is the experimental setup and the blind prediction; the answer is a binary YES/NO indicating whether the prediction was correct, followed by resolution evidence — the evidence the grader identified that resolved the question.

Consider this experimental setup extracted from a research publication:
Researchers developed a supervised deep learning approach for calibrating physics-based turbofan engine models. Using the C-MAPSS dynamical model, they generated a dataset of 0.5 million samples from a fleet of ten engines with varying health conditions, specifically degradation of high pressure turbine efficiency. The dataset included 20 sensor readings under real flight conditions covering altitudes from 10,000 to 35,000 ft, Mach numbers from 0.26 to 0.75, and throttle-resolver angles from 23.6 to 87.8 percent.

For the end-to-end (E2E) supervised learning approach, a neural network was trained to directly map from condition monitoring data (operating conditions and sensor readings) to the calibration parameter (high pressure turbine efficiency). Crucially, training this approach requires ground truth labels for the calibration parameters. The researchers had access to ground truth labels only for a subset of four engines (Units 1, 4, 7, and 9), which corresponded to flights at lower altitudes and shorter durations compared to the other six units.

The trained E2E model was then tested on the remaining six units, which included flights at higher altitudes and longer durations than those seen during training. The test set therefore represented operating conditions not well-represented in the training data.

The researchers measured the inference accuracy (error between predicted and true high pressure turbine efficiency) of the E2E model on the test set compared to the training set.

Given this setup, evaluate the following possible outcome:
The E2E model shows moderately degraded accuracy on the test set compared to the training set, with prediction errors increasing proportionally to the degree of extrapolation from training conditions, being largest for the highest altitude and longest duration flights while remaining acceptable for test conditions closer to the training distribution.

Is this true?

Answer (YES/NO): NO